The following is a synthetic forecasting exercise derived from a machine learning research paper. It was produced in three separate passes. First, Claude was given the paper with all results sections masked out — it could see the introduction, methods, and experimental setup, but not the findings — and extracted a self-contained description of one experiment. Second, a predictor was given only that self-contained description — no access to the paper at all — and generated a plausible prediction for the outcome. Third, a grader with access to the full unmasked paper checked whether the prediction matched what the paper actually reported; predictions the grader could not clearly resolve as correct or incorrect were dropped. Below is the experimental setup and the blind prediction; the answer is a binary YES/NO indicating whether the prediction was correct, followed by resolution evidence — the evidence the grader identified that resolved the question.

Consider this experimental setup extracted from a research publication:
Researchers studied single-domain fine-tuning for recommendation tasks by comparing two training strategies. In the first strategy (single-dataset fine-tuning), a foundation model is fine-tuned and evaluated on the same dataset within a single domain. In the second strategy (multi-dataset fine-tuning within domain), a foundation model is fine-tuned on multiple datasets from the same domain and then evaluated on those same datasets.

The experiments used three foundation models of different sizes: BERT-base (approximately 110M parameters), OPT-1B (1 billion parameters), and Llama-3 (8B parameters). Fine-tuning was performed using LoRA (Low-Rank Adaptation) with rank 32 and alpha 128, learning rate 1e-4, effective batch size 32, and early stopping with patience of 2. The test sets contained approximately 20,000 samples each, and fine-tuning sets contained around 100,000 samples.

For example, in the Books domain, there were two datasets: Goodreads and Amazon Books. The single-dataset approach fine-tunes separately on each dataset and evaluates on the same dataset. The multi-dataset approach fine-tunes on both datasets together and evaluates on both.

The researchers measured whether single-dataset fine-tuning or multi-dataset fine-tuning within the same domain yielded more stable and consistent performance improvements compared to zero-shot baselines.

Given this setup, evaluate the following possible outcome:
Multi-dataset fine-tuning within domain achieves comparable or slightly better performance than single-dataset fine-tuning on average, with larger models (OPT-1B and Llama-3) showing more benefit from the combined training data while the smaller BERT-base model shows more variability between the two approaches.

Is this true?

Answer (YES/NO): NO